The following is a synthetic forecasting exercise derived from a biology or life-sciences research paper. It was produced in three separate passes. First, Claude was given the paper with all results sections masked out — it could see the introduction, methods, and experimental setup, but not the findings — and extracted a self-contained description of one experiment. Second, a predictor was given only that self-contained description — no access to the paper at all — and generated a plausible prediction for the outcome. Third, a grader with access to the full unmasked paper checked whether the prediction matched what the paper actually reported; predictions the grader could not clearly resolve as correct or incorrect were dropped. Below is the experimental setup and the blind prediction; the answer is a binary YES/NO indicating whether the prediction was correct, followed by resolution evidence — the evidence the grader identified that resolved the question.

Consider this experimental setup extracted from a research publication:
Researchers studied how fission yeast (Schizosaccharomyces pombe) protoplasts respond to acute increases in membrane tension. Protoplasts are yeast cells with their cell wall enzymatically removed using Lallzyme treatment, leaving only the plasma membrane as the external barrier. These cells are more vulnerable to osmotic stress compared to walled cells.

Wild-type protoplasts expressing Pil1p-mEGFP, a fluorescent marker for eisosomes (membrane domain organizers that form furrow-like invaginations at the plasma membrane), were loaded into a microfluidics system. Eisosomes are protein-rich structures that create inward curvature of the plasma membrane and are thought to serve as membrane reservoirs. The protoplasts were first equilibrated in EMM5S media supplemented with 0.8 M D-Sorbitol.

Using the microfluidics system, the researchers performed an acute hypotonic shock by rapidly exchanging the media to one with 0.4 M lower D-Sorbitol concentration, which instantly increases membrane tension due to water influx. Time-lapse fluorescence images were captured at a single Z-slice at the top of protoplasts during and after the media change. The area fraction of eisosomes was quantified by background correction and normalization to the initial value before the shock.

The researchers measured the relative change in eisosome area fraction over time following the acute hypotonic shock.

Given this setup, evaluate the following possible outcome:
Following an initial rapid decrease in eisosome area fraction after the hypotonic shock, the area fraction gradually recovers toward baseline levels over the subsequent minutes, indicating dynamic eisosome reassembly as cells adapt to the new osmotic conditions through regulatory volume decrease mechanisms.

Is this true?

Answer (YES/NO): NO